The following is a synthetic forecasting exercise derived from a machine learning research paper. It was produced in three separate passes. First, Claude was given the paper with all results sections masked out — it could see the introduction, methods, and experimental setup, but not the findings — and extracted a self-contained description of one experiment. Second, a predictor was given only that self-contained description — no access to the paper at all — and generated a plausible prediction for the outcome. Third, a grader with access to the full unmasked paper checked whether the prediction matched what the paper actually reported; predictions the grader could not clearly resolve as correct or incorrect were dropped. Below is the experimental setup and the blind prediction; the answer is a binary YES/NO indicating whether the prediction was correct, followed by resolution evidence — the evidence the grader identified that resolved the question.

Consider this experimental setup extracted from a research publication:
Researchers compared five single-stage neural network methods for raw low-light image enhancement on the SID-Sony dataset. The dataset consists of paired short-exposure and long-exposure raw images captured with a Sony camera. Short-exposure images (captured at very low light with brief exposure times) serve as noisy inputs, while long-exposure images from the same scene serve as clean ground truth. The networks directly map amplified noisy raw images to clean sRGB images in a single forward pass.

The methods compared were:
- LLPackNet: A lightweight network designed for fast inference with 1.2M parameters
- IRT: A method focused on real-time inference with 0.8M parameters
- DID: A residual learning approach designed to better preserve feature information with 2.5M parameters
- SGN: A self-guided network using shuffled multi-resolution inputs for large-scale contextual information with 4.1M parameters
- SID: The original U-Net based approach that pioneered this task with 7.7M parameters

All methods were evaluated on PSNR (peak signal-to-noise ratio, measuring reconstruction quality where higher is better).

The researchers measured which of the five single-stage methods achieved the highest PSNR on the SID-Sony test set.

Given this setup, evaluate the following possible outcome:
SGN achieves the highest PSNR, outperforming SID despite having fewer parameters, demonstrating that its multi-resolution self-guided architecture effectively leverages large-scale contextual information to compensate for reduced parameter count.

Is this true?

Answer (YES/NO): NO